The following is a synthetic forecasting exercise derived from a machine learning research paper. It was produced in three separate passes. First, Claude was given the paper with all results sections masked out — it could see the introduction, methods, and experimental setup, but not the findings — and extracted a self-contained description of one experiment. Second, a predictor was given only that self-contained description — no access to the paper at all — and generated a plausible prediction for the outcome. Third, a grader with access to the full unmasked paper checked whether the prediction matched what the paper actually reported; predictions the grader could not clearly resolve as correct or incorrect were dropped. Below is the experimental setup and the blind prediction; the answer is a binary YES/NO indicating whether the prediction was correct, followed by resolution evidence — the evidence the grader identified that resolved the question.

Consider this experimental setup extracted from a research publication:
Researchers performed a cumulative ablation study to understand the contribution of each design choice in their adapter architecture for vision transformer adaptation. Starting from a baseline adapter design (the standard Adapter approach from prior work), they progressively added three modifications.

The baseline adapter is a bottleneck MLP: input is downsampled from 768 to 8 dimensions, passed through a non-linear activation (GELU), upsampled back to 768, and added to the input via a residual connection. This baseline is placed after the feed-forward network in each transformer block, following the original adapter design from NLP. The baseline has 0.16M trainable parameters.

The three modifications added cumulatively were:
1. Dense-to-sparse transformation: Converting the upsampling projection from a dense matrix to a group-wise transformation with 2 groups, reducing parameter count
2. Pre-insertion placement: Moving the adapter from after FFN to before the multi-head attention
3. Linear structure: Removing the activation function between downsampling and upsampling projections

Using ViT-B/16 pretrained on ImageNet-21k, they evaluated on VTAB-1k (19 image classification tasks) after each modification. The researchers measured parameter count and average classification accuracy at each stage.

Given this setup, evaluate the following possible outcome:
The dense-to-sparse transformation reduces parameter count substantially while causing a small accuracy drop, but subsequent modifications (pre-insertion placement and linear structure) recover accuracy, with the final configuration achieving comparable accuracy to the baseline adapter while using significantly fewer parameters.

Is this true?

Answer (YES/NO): NO